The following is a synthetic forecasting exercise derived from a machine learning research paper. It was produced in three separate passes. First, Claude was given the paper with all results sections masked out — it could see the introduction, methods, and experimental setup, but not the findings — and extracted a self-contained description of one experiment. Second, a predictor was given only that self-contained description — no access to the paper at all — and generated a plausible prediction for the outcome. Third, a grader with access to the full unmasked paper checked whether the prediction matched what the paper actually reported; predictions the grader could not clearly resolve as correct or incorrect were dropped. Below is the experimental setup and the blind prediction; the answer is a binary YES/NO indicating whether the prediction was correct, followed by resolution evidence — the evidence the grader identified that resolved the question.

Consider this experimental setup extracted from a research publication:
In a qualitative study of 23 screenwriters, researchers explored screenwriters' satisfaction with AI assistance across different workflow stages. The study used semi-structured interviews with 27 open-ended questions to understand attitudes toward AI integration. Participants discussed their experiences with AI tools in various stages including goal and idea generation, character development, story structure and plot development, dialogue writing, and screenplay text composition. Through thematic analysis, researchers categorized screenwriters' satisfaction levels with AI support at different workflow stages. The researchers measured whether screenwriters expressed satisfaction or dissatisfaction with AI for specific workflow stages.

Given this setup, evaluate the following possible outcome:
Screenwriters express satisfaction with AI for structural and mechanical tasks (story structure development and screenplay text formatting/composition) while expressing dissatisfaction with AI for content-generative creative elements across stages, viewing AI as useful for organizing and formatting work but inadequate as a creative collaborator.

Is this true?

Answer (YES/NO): NO